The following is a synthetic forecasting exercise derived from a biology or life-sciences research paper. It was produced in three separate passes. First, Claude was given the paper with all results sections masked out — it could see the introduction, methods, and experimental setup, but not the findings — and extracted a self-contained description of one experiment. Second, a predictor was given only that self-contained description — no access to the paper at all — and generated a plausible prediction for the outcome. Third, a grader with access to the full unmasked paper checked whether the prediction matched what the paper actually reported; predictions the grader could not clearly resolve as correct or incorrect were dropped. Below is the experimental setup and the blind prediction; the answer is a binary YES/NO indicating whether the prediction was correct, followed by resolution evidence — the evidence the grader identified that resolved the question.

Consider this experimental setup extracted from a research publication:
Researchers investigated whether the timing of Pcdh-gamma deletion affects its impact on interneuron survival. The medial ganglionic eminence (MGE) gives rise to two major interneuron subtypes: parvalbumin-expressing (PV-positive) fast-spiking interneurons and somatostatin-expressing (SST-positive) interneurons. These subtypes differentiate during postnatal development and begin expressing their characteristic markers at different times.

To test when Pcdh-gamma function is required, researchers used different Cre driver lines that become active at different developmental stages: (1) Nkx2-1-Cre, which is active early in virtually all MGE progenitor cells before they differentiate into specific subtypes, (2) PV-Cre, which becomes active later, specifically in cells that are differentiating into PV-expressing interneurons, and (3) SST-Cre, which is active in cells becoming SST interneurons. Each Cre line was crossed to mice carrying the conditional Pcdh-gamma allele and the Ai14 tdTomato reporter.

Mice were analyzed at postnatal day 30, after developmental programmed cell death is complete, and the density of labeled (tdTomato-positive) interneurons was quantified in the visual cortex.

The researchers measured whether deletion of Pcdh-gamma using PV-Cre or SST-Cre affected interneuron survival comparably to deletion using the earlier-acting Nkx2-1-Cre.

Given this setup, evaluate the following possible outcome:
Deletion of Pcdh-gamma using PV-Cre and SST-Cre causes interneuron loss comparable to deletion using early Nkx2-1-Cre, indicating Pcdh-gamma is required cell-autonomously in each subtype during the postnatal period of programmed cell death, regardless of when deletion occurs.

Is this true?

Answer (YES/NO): NO